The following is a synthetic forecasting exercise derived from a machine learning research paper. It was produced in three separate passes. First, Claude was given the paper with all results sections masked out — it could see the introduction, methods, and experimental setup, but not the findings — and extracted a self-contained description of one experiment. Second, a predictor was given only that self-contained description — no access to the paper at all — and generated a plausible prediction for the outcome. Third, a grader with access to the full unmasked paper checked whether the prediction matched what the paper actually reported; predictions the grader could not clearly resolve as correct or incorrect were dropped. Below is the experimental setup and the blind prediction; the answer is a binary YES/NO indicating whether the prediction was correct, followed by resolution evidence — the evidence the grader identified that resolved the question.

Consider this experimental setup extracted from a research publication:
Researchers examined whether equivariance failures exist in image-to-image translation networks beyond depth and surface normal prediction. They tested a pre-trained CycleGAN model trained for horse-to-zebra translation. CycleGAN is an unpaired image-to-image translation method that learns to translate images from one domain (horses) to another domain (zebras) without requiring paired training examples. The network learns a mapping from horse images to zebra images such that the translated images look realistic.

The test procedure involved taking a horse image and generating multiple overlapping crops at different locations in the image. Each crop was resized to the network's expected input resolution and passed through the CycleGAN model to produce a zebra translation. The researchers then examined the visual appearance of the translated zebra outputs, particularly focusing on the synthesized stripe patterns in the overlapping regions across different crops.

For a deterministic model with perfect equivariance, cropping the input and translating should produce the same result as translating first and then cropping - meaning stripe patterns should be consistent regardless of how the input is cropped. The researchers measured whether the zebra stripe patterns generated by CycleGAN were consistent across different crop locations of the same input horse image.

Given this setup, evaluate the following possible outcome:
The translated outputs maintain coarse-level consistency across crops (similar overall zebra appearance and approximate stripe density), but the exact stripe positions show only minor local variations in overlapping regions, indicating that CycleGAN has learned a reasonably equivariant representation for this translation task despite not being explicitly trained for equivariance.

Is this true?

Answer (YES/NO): NO